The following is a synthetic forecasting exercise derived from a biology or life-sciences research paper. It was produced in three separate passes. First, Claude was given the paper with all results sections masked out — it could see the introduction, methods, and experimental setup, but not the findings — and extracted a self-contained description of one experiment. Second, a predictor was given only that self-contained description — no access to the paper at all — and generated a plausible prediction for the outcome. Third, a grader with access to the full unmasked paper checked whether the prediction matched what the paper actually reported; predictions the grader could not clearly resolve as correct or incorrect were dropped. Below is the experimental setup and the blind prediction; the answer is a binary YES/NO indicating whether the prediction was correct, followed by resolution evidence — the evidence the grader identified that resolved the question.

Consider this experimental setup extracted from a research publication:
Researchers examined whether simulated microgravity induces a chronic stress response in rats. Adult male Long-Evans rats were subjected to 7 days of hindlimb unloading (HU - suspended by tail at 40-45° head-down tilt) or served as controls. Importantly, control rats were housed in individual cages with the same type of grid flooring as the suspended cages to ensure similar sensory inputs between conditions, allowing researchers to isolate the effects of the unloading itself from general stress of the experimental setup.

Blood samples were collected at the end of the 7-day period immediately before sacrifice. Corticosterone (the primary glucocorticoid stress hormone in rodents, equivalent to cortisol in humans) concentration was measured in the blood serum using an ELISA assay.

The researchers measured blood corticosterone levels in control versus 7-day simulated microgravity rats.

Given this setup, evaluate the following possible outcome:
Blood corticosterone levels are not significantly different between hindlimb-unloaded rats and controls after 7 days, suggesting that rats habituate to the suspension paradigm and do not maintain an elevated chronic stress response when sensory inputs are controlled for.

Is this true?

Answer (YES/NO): YES